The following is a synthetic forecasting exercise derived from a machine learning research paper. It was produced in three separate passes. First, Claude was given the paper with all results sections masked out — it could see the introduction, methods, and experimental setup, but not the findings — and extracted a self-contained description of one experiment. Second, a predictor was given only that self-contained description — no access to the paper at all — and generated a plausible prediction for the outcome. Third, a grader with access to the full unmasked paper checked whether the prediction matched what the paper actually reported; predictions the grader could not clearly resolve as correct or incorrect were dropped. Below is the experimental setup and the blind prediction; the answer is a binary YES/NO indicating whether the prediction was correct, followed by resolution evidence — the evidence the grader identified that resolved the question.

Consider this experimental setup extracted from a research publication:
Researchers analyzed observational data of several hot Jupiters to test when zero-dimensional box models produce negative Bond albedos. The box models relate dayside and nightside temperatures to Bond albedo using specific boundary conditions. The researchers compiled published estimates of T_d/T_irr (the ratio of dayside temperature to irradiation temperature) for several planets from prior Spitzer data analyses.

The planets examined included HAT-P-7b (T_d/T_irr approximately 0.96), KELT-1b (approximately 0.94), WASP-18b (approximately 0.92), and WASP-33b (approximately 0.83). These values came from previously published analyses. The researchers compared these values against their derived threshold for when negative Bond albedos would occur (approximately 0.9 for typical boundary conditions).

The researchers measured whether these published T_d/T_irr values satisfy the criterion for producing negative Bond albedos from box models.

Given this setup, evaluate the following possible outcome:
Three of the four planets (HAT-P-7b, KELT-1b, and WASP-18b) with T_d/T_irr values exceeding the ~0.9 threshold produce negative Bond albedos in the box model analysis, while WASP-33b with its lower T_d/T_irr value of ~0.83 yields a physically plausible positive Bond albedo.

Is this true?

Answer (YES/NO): NO